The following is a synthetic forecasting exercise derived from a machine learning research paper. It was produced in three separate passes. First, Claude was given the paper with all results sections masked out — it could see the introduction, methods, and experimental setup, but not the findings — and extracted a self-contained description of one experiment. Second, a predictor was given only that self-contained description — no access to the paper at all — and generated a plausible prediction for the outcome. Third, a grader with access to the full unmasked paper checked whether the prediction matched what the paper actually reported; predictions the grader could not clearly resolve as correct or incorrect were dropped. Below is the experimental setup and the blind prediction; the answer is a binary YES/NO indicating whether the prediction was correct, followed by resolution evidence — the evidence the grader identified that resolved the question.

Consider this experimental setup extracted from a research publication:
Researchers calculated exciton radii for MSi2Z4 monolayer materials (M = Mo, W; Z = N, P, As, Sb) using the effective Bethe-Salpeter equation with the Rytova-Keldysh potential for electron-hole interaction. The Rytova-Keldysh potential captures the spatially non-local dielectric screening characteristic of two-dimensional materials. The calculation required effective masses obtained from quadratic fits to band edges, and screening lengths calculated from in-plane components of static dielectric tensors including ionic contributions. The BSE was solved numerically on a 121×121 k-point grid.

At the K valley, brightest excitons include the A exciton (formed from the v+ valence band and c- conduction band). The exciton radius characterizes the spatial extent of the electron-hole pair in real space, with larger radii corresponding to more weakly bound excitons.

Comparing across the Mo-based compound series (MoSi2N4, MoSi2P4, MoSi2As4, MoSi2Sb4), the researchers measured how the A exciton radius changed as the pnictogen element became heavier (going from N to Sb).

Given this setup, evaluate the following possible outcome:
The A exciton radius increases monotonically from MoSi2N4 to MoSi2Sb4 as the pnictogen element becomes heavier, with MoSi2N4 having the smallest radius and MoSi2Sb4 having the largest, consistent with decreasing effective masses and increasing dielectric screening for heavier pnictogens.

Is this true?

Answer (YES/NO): YES